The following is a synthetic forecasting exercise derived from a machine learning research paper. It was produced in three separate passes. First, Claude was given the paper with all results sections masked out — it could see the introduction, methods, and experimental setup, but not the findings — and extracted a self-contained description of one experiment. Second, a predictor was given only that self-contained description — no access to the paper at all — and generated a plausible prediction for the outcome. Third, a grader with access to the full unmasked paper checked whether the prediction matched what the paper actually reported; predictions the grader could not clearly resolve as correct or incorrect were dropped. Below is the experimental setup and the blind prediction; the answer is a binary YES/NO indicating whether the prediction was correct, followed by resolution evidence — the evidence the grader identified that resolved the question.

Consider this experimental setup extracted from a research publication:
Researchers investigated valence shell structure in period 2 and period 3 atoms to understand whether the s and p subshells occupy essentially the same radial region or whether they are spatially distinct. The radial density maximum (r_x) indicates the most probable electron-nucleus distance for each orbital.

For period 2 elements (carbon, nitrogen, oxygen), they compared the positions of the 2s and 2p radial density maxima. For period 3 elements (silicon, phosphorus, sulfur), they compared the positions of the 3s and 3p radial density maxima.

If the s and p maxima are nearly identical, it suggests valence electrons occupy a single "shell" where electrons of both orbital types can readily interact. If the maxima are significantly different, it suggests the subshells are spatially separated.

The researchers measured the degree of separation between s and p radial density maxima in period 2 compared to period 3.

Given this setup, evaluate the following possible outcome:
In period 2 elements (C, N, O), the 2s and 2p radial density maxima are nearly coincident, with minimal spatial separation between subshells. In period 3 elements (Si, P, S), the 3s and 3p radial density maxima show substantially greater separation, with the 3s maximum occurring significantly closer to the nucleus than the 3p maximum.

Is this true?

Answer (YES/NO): YES